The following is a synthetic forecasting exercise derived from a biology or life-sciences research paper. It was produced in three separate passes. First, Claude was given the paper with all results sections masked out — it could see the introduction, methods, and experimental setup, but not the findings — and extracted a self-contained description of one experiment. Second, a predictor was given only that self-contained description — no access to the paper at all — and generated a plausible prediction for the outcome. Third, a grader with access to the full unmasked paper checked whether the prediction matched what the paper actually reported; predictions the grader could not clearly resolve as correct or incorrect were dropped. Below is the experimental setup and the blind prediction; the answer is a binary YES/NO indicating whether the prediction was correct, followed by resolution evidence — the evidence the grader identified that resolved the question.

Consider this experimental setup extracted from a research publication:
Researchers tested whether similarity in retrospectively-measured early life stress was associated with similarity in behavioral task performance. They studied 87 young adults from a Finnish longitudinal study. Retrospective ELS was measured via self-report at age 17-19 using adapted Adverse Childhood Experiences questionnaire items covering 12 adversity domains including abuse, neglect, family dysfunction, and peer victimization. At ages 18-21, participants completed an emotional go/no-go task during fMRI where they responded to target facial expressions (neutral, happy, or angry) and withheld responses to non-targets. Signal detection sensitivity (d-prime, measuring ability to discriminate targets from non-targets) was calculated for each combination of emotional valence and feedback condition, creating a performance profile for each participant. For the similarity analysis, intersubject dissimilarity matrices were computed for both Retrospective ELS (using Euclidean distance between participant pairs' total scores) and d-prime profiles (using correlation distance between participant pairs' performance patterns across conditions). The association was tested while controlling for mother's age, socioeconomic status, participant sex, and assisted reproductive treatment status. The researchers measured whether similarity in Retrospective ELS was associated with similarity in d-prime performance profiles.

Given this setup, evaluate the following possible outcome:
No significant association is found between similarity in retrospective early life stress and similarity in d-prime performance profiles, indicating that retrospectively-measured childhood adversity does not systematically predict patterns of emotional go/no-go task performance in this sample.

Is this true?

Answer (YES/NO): YES